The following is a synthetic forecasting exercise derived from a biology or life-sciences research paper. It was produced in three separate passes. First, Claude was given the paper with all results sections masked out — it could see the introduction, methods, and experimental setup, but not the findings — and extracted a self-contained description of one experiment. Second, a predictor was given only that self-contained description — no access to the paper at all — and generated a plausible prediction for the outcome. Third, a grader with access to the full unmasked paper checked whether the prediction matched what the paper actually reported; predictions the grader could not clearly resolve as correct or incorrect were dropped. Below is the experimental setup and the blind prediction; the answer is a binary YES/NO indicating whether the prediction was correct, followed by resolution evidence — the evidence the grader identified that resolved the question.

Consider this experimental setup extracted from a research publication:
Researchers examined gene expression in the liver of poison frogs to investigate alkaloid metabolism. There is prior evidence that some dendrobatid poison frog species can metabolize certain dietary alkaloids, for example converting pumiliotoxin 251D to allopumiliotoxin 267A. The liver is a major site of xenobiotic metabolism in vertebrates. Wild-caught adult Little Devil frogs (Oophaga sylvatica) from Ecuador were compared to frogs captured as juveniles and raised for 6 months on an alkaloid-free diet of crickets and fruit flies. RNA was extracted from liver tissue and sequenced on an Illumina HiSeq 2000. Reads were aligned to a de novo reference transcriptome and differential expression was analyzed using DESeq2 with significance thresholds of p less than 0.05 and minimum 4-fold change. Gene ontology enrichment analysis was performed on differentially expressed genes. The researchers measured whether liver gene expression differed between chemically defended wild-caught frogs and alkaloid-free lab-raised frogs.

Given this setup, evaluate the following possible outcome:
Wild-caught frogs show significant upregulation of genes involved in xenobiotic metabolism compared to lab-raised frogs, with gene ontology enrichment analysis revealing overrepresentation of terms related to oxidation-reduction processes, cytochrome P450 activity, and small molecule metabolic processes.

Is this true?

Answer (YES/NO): NO